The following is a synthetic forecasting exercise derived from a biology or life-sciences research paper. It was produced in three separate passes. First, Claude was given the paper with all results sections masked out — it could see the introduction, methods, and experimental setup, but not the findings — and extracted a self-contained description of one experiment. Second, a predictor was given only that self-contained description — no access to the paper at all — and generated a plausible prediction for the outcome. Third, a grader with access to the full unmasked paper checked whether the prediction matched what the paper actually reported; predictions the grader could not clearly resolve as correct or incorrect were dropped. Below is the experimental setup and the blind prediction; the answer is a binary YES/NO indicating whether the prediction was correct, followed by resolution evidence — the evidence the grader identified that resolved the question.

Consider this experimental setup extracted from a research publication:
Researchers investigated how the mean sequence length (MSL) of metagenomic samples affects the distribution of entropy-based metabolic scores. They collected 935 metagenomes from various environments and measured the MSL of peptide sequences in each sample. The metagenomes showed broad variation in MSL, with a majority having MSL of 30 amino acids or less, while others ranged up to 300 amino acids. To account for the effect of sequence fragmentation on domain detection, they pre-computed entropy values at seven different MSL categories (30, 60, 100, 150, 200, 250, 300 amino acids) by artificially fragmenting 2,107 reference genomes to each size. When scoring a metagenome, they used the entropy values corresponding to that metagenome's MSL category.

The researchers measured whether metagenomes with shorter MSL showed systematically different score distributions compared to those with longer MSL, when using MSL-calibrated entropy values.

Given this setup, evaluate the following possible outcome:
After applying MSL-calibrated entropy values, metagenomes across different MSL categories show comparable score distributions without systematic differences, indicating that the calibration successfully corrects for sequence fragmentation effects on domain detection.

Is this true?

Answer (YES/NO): NO